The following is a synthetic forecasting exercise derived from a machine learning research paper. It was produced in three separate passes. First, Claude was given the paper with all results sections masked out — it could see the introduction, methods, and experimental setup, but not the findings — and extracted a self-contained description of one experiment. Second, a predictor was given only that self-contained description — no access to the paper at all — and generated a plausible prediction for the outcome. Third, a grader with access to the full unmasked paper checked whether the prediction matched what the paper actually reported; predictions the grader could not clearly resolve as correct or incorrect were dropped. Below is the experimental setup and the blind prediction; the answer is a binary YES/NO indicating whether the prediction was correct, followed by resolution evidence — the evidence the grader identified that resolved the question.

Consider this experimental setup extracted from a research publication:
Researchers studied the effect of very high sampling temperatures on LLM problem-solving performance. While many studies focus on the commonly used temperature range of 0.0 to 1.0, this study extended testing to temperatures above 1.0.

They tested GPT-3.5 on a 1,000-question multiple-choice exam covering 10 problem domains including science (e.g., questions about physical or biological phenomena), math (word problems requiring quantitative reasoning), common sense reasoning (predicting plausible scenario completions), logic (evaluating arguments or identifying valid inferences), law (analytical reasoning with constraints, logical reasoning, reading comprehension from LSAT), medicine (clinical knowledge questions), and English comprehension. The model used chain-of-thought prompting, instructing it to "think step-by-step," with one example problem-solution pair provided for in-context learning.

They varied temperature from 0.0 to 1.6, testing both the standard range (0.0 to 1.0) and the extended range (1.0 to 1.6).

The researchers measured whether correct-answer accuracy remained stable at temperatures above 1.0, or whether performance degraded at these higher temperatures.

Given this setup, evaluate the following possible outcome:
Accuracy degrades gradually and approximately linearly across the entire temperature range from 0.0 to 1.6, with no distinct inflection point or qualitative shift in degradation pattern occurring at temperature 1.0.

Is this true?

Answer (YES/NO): NO